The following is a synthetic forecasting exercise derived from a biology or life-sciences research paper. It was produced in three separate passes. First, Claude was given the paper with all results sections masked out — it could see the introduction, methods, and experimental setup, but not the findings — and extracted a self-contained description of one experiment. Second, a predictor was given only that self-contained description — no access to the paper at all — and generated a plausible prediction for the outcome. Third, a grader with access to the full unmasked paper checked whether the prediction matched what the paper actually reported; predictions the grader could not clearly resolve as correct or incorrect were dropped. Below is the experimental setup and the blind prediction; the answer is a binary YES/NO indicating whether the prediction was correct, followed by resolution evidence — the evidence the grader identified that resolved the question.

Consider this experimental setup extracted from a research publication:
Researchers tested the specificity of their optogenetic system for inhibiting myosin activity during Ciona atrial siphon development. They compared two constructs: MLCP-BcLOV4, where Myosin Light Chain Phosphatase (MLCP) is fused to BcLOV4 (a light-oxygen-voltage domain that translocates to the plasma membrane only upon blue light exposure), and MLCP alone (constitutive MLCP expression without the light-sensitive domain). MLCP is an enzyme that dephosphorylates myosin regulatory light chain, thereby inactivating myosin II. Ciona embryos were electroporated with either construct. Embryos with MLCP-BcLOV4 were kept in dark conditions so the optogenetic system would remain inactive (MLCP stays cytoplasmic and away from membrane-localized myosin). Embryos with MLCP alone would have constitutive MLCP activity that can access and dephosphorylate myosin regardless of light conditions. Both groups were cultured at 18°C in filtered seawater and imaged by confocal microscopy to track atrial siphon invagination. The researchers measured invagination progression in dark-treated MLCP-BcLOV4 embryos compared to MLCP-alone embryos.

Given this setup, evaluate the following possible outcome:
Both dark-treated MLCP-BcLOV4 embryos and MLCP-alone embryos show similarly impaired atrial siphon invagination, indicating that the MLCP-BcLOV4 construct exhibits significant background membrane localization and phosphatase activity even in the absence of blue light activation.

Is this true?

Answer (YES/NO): NO